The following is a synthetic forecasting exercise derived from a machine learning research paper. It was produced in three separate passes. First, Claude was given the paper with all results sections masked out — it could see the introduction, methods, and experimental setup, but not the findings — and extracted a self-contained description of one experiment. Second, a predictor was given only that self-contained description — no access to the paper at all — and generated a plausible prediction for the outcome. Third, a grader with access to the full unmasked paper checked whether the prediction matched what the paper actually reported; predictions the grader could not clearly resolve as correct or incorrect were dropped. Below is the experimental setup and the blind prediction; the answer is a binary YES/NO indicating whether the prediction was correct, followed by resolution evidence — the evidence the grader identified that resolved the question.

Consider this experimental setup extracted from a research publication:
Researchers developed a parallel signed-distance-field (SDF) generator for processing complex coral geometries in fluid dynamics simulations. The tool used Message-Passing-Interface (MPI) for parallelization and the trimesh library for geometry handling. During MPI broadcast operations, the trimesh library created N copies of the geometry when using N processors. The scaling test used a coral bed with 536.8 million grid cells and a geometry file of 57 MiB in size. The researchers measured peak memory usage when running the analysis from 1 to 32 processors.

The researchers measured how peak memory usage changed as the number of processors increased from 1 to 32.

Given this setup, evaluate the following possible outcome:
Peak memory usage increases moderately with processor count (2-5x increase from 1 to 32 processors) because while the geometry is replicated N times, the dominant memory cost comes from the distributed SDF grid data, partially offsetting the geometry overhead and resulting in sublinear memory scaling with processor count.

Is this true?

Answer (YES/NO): YES